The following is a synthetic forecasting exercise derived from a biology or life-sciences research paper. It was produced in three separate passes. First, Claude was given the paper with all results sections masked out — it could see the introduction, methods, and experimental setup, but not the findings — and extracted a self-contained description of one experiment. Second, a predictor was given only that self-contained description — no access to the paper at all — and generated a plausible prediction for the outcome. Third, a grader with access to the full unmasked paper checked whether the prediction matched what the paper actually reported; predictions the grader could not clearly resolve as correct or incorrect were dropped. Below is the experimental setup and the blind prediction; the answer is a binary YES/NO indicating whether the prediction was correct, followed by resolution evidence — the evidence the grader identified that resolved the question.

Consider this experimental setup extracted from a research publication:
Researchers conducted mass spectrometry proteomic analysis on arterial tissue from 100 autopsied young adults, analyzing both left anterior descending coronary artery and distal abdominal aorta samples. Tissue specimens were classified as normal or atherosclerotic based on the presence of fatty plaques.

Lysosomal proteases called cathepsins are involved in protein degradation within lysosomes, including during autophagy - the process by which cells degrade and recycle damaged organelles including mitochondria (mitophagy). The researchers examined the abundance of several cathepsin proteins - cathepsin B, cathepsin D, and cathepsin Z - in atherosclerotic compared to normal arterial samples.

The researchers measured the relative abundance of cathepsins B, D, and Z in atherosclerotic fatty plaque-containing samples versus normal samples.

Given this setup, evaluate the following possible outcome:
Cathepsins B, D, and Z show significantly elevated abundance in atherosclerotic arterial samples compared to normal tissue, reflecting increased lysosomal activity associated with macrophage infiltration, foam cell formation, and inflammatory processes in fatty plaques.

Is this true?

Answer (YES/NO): YES